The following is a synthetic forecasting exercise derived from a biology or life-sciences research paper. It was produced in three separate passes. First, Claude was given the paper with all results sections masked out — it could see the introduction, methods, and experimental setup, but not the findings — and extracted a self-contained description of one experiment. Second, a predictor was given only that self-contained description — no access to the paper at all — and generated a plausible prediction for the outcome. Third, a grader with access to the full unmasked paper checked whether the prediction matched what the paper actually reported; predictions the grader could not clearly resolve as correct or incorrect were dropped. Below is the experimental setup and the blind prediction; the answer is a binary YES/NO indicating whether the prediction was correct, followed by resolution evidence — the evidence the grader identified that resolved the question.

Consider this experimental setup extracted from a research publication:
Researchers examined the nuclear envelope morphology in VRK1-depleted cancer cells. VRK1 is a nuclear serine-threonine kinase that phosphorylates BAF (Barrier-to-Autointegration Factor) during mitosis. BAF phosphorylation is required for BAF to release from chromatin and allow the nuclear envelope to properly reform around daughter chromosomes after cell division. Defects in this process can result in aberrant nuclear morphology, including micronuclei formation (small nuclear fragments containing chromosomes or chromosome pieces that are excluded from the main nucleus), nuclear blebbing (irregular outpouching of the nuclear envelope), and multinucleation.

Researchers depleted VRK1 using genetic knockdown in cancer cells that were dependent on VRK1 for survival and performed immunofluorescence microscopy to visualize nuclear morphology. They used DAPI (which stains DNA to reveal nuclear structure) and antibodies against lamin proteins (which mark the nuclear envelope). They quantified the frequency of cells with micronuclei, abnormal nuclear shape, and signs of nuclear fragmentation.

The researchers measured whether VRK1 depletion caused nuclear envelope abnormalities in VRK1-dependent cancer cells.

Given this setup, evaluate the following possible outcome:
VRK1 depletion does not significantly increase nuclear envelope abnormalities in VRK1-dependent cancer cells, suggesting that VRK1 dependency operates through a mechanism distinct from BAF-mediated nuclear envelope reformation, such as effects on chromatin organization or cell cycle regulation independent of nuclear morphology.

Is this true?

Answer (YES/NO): NO